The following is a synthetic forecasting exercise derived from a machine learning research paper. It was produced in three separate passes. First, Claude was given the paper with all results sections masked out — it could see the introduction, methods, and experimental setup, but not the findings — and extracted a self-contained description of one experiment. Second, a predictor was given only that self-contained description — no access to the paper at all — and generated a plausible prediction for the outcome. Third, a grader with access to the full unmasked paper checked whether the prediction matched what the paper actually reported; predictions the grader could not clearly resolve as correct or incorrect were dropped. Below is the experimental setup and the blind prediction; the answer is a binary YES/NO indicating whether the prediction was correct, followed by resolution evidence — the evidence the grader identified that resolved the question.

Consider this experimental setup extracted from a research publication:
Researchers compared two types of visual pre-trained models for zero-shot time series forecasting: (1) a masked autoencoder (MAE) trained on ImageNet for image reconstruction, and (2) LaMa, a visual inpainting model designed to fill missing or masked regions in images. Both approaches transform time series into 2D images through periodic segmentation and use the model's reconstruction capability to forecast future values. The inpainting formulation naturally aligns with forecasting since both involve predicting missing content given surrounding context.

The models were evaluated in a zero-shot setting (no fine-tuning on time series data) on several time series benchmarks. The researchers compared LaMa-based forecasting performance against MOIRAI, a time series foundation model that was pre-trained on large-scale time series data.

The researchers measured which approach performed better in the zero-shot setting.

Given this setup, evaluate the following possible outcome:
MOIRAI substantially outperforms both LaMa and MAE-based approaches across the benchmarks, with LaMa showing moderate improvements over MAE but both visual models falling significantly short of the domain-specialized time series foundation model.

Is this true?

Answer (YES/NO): NO